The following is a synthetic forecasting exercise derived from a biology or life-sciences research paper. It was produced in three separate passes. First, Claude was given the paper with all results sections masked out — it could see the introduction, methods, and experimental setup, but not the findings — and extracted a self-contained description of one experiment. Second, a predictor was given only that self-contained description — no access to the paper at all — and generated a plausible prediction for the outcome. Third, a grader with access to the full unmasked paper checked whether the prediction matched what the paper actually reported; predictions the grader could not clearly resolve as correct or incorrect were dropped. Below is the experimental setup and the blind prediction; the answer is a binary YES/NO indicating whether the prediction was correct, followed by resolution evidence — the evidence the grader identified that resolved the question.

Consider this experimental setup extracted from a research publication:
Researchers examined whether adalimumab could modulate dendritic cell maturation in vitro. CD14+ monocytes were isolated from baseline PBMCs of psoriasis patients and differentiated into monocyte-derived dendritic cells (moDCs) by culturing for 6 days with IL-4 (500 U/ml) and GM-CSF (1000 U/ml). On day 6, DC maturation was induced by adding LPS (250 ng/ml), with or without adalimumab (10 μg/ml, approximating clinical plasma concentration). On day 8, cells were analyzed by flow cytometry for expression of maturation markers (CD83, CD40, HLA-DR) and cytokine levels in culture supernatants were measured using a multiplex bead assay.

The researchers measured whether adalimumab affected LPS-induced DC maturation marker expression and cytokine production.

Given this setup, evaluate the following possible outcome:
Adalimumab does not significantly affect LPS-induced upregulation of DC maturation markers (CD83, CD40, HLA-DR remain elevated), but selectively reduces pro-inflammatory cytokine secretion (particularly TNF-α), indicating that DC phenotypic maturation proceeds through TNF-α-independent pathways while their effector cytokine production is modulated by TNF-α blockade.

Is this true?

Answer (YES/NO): NO